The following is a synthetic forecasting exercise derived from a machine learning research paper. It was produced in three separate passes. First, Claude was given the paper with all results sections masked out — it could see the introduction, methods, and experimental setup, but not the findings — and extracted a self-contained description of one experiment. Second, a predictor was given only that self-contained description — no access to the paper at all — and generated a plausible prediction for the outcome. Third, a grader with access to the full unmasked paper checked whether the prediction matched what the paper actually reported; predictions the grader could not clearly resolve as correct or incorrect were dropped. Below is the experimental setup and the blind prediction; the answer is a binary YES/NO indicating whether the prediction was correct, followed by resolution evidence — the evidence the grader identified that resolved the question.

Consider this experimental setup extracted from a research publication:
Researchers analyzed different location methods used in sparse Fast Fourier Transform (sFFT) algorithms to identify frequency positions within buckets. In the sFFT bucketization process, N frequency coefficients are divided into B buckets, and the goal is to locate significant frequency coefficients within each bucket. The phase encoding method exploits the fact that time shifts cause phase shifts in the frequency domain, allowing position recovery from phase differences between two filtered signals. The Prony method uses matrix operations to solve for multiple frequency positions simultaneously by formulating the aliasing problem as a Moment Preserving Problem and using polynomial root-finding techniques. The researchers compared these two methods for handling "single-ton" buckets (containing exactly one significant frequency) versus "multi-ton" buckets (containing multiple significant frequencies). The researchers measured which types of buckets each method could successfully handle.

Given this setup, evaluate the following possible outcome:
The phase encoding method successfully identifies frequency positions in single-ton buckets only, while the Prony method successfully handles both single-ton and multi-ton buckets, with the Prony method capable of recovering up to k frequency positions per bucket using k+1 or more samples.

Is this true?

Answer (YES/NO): NO